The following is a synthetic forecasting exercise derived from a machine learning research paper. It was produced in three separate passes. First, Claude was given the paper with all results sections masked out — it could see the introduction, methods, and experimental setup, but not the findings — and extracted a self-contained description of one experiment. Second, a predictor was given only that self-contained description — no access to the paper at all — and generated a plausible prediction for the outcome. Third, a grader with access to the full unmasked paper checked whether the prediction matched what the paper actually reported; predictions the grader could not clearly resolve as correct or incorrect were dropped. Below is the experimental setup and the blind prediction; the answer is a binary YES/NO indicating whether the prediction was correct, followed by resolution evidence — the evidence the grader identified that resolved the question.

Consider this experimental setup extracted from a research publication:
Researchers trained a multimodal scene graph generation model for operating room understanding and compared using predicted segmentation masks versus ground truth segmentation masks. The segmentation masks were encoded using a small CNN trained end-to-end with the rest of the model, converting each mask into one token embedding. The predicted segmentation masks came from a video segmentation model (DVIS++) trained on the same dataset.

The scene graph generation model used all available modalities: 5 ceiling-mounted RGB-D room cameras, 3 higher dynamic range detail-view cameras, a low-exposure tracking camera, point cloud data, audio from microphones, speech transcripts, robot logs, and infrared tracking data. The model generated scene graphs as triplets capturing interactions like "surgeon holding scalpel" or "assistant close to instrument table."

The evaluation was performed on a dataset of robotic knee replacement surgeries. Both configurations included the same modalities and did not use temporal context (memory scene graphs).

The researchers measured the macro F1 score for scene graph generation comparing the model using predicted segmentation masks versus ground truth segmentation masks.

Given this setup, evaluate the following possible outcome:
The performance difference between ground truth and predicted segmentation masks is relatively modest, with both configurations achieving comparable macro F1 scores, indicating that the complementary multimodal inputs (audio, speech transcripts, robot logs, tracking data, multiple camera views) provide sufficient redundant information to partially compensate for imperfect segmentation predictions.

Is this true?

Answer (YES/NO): YES